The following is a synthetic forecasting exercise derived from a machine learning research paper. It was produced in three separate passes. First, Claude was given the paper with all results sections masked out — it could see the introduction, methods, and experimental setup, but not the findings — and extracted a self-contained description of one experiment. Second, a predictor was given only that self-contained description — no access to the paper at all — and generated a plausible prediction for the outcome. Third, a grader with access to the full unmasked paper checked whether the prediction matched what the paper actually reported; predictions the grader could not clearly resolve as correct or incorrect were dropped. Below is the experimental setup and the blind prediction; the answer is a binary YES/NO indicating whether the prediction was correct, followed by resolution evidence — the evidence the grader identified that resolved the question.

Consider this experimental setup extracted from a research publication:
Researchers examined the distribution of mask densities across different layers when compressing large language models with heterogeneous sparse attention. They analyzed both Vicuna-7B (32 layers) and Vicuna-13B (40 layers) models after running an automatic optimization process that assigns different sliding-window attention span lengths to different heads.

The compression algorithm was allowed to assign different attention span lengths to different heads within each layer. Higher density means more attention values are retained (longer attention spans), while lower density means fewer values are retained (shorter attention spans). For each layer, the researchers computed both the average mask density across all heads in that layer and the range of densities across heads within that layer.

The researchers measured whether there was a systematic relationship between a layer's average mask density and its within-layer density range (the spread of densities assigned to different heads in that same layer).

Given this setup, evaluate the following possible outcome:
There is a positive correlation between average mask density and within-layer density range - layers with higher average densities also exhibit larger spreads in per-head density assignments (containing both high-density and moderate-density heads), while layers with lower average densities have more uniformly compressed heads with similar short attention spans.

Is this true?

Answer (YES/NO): NO